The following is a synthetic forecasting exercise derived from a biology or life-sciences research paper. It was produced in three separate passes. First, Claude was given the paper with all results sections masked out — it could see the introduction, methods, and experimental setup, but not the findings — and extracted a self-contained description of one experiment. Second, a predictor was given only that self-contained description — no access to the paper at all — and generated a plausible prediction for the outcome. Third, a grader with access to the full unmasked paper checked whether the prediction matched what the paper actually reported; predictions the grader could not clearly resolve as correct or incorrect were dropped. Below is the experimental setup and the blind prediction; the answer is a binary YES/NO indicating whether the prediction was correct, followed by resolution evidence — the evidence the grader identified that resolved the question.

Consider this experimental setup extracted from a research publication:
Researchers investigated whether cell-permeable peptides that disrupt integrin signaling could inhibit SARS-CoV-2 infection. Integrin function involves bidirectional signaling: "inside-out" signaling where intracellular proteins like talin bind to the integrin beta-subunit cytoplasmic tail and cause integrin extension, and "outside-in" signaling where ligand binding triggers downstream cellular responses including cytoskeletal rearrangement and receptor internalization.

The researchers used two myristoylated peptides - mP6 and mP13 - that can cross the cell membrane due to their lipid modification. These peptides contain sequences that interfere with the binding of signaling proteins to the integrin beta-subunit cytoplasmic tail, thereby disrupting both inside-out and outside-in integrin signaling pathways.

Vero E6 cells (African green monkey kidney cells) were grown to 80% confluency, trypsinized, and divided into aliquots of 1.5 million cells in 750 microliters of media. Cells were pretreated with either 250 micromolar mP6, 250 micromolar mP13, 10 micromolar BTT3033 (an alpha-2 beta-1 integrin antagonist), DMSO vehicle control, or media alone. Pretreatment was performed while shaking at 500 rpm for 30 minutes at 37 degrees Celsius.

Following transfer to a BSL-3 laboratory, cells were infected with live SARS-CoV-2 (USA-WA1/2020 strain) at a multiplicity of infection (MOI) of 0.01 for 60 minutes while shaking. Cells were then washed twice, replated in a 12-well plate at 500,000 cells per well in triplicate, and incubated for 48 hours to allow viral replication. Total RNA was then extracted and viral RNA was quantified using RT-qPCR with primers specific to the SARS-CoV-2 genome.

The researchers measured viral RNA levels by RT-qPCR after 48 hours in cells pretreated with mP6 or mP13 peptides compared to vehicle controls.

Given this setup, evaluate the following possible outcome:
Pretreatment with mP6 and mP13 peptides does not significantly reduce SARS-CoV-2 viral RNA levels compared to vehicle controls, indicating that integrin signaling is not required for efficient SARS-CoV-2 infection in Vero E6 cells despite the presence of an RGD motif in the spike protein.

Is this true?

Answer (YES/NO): NO